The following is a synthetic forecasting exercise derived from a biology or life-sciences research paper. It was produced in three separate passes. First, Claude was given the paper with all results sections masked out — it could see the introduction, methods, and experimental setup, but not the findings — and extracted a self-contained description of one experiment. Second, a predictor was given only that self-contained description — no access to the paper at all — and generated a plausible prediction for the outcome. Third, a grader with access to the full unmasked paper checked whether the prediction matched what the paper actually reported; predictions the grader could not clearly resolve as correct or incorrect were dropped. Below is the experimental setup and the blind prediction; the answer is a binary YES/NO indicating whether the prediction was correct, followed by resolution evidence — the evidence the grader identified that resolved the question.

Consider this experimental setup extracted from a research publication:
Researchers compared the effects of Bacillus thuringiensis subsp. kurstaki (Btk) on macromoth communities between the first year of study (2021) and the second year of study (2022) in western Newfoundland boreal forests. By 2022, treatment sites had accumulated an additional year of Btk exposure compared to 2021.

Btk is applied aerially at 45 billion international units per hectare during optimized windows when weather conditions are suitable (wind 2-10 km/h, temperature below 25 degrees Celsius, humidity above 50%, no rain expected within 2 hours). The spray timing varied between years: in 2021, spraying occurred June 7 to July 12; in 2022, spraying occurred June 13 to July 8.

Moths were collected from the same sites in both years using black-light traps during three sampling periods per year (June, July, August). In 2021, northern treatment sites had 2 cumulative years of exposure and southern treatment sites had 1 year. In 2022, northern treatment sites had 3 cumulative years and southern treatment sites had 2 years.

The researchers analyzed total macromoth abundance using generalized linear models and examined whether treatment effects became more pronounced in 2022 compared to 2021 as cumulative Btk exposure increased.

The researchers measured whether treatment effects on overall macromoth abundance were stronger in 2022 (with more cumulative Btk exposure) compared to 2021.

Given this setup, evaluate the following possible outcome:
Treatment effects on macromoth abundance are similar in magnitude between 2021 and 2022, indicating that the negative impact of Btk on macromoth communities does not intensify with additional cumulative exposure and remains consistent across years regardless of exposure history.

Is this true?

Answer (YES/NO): NO